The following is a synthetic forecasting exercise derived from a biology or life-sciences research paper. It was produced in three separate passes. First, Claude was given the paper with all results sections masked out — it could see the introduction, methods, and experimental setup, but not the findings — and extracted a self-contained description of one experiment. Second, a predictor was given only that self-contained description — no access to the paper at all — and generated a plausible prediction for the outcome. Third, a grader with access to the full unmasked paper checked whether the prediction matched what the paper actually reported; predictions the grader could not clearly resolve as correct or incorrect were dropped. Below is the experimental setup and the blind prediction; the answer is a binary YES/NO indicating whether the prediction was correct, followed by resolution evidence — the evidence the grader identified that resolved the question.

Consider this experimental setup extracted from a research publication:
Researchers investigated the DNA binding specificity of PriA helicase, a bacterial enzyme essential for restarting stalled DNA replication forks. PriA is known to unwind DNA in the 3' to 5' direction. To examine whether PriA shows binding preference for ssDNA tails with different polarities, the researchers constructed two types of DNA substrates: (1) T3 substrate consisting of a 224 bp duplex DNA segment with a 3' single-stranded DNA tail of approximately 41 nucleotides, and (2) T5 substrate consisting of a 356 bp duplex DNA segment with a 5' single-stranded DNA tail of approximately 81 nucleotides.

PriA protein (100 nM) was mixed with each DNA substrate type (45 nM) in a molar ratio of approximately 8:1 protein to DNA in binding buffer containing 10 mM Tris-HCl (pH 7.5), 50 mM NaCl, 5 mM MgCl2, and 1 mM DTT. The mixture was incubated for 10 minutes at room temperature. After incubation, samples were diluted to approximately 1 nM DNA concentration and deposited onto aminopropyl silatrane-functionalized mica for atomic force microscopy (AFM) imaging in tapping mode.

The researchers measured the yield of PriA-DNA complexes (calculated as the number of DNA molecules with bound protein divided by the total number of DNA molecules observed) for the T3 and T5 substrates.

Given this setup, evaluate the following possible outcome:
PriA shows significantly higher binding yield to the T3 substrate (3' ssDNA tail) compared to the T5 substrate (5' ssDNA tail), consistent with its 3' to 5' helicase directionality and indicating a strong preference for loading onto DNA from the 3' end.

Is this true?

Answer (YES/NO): NO